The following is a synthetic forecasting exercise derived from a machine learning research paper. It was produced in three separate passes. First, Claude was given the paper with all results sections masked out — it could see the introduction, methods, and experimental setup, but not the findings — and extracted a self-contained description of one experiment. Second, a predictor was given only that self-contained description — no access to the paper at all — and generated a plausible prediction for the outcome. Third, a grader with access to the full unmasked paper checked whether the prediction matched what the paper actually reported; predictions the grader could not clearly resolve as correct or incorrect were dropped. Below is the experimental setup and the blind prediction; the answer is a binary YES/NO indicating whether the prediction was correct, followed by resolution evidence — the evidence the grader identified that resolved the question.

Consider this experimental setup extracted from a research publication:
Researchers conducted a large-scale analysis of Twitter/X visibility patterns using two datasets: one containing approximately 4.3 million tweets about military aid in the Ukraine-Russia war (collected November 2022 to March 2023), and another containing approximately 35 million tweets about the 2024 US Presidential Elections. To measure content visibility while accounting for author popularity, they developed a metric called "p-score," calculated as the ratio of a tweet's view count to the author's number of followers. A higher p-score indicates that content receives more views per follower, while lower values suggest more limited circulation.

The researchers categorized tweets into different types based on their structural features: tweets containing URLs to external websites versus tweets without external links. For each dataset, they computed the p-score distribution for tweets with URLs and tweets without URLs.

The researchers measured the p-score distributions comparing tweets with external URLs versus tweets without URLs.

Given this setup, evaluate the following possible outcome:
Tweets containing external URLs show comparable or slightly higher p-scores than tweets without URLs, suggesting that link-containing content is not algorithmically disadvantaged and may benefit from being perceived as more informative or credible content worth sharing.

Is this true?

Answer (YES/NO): NO